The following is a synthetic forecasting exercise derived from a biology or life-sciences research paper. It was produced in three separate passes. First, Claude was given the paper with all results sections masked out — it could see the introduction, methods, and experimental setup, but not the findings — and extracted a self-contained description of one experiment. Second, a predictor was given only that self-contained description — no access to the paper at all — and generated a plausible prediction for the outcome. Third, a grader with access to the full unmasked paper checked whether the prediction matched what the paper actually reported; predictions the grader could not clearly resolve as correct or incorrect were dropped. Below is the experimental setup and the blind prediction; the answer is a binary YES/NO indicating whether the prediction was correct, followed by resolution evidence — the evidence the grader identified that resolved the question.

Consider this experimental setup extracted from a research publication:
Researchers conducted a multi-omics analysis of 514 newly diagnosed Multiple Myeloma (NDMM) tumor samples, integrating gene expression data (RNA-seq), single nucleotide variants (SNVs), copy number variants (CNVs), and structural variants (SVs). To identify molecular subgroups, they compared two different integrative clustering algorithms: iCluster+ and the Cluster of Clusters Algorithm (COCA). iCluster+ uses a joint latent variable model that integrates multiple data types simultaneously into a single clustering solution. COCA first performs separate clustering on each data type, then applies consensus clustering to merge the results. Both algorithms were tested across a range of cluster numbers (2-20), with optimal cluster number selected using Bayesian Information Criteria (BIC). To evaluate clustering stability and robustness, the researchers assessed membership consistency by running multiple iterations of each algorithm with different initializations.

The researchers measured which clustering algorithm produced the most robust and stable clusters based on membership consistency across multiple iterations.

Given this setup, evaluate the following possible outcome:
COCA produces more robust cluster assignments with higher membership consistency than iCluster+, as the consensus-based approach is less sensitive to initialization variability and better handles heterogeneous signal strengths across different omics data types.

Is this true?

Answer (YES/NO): NO